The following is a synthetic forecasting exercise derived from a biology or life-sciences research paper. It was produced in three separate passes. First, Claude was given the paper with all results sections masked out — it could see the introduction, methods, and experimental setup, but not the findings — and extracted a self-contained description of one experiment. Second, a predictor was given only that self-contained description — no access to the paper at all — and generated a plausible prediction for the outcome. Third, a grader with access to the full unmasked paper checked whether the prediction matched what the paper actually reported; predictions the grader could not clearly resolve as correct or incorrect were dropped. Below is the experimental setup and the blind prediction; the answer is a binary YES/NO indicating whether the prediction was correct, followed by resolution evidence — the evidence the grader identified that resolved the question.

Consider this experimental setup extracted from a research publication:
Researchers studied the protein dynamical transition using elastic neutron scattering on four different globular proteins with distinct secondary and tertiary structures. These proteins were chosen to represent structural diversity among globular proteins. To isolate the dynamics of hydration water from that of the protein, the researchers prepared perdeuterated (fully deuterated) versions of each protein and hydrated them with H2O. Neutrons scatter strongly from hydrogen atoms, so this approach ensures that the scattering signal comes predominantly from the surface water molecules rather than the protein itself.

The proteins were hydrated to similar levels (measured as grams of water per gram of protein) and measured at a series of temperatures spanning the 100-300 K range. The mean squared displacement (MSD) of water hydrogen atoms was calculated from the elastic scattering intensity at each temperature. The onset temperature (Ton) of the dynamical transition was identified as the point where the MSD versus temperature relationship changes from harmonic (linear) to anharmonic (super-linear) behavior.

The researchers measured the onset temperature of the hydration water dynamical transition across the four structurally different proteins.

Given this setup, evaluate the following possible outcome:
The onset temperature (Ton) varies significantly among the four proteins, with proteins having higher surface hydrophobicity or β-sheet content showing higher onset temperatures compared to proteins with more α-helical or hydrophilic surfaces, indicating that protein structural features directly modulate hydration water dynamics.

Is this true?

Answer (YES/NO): NO